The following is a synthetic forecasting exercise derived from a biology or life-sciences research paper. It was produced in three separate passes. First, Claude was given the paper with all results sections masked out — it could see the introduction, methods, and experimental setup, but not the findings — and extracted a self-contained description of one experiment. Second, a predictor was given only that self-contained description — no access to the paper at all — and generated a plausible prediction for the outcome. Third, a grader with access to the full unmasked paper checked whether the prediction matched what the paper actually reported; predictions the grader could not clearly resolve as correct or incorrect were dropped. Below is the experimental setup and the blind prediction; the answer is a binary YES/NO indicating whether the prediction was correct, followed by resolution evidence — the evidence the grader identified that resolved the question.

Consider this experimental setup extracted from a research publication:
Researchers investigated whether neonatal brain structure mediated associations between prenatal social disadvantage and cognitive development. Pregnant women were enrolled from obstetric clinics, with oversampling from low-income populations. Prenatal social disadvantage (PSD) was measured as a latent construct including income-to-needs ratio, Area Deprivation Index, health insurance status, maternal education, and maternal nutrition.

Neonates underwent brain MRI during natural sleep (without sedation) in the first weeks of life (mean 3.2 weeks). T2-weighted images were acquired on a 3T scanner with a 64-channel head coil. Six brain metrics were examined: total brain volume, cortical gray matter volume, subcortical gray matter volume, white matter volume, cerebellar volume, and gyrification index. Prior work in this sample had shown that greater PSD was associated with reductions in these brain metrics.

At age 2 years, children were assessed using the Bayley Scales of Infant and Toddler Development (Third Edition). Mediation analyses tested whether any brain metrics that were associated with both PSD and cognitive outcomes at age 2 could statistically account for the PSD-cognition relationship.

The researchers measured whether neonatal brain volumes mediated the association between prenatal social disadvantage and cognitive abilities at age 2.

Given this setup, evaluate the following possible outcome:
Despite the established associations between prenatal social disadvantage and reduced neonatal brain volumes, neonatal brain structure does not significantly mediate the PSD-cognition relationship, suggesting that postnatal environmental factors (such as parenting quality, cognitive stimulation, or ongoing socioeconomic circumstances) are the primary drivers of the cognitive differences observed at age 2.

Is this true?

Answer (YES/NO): YES